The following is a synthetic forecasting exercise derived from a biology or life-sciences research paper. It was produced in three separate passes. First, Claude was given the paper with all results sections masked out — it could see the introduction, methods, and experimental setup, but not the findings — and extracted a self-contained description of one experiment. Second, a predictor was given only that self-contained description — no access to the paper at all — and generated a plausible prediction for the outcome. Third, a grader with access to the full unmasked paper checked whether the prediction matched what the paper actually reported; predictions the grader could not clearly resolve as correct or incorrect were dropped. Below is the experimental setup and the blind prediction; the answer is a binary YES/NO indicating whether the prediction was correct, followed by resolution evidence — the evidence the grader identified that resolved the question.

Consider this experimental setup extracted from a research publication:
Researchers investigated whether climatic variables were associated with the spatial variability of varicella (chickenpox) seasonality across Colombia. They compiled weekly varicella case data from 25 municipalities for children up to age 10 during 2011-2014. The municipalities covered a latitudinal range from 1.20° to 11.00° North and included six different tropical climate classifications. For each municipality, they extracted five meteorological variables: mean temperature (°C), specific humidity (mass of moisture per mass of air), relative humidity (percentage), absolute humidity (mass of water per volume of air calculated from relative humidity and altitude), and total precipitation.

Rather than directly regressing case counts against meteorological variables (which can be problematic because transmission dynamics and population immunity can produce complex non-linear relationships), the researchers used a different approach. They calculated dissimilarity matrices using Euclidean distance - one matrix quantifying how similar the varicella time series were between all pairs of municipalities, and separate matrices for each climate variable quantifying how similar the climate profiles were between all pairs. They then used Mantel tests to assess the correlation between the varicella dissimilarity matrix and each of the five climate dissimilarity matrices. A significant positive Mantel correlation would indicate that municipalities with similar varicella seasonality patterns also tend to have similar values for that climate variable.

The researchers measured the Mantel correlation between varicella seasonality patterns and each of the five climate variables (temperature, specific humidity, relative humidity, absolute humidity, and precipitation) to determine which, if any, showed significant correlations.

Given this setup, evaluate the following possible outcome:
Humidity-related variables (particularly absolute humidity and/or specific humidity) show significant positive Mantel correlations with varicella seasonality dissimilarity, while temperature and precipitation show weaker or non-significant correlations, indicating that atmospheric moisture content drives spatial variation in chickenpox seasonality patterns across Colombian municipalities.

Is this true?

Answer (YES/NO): NO